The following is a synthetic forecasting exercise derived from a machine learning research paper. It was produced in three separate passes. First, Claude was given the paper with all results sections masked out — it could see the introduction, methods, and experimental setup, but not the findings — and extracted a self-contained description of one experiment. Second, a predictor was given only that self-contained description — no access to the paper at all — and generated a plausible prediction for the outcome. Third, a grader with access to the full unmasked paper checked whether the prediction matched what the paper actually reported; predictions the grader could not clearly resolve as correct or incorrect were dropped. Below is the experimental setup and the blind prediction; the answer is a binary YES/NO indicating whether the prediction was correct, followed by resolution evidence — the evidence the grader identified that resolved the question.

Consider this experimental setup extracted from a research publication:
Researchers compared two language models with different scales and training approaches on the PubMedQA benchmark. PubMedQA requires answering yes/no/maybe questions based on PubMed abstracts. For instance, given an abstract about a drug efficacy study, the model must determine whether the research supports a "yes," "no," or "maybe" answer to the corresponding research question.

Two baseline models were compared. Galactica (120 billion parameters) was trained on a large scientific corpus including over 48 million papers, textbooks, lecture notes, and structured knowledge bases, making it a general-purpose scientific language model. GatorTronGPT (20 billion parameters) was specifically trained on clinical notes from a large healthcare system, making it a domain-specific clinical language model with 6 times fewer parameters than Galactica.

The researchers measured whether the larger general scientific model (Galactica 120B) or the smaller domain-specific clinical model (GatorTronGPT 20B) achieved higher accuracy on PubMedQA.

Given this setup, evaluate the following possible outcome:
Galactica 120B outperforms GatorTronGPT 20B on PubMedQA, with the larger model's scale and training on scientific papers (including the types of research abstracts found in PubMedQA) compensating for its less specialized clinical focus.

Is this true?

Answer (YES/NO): NO